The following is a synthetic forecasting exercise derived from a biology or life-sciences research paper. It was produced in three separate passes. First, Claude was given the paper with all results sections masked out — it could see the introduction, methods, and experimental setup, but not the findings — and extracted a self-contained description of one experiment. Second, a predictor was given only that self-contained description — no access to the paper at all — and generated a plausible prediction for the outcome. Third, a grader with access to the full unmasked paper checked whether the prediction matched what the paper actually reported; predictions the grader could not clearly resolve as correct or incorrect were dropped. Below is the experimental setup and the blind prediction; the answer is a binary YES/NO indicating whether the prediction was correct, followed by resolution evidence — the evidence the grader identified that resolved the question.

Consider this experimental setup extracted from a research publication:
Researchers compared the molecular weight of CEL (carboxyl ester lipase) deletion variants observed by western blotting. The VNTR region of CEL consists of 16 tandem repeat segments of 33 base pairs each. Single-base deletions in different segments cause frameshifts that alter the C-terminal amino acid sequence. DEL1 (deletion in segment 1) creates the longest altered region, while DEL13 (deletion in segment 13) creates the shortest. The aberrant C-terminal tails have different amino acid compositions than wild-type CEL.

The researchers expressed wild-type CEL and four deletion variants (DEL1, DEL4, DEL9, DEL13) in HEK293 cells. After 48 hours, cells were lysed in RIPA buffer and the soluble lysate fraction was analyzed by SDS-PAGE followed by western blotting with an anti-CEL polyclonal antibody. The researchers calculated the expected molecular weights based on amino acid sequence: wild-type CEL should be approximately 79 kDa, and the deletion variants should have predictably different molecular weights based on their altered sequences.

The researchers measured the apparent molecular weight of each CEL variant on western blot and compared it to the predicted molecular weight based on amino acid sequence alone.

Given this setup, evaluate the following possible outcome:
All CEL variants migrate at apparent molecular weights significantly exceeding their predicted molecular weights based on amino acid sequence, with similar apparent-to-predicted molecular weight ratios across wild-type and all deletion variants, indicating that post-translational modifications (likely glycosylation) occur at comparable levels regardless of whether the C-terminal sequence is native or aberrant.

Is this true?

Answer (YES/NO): NO